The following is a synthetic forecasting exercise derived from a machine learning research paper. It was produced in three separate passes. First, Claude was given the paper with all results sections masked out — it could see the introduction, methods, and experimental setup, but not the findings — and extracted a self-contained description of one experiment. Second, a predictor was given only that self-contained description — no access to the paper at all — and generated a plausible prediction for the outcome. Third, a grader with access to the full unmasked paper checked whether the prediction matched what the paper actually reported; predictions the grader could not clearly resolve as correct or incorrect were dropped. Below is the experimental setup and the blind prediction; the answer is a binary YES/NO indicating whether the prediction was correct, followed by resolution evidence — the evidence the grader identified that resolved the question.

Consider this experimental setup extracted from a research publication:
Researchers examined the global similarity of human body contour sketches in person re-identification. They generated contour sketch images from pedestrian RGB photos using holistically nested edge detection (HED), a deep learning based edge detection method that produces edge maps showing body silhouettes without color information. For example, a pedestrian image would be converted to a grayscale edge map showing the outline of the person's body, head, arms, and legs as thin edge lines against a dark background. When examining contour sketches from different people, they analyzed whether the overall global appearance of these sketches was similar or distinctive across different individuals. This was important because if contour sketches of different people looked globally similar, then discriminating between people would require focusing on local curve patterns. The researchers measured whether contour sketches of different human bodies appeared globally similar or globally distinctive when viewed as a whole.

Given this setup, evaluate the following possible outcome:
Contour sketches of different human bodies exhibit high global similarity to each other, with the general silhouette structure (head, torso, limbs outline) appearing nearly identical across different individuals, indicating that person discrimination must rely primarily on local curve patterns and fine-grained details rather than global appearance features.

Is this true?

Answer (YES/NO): YES